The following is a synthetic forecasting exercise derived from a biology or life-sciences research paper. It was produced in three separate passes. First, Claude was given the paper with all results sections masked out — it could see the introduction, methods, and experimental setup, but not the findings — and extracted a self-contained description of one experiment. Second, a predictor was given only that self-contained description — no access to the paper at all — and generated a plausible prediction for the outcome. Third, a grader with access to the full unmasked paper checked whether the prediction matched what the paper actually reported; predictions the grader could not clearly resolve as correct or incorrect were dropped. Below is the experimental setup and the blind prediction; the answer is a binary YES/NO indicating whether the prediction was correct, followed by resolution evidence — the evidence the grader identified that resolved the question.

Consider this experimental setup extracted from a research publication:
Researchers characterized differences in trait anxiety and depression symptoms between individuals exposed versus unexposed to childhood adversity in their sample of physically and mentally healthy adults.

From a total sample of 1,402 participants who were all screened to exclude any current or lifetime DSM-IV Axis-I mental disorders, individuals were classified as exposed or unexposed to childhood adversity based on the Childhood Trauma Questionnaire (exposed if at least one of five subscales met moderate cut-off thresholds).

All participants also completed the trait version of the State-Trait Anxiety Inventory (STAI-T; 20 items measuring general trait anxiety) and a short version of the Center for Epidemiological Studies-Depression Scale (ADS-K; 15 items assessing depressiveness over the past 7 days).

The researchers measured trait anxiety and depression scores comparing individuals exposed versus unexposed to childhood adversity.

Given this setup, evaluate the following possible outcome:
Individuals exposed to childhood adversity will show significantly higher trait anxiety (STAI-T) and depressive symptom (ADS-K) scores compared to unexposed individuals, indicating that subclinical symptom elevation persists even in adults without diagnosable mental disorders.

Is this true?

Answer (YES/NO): YES